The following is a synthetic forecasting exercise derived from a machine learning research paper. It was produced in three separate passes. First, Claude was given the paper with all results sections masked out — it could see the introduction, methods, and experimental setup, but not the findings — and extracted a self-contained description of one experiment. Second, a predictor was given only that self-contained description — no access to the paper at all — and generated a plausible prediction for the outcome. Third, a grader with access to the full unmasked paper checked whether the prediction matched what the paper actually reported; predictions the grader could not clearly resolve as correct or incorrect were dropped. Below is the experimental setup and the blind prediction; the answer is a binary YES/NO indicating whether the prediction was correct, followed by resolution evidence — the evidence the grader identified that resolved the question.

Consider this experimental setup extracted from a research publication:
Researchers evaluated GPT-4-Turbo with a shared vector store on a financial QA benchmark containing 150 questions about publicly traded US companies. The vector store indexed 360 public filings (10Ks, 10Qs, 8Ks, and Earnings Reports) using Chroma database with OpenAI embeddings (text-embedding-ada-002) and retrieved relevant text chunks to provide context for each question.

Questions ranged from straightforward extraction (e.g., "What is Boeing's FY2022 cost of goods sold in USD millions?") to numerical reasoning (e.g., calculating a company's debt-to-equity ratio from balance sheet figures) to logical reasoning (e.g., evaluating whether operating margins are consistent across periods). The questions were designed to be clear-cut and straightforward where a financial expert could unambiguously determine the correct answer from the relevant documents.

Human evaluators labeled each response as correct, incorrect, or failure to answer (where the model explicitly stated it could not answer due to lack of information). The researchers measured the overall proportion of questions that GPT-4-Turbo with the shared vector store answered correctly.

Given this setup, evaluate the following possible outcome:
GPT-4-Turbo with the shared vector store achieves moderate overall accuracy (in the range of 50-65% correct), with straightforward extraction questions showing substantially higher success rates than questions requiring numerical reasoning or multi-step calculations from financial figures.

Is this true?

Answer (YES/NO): NO